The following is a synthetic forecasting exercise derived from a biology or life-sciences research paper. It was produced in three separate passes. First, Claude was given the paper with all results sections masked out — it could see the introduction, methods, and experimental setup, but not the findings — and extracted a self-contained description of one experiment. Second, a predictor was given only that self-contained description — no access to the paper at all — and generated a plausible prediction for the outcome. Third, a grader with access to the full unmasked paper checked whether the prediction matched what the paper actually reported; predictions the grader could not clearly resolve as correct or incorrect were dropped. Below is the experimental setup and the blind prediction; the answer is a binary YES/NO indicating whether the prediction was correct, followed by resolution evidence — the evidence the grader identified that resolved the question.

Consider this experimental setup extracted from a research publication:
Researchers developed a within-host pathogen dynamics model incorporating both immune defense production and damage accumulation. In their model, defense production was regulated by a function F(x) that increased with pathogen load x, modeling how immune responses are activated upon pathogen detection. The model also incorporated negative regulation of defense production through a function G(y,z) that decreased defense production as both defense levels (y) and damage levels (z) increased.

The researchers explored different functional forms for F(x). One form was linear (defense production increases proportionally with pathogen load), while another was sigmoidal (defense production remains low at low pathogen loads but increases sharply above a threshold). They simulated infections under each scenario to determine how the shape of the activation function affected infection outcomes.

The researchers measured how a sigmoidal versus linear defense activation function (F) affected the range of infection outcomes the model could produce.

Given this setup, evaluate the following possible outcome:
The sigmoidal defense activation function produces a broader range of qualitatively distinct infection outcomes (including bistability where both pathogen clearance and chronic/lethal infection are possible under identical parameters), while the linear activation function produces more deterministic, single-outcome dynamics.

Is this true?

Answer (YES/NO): NO